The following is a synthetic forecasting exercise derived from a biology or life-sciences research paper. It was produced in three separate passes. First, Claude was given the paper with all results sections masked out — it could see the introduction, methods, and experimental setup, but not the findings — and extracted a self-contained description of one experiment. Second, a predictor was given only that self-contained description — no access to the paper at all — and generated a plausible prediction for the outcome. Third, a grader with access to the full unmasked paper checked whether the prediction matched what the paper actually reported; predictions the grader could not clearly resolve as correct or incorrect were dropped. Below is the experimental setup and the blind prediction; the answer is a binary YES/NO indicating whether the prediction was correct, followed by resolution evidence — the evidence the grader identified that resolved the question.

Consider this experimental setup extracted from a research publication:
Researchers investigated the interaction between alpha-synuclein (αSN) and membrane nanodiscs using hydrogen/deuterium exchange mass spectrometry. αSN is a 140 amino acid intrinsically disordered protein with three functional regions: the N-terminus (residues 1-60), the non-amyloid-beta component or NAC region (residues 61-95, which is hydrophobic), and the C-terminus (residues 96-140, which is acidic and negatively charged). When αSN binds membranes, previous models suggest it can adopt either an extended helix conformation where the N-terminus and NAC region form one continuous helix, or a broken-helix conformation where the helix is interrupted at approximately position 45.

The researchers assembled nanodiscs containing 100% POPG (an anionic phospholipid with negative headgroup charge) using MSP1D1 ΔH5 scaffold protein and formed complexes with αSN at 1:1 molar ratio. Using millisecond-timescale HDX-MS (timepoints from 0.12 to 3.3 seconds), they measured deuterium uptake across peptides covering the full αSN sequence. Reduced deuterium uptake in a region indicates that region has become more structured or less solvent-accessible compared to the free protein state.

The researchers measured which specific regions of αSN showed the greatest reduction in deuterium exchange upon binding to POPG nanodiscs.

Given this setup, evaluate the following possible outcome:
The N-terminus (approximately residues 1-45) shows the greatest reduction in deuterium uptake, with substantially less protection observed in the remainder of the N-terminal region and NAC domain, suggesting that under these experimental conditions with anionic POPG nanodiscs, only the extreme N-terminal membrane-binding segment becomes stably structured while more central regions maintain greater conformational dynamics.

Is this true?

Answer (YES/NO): NO